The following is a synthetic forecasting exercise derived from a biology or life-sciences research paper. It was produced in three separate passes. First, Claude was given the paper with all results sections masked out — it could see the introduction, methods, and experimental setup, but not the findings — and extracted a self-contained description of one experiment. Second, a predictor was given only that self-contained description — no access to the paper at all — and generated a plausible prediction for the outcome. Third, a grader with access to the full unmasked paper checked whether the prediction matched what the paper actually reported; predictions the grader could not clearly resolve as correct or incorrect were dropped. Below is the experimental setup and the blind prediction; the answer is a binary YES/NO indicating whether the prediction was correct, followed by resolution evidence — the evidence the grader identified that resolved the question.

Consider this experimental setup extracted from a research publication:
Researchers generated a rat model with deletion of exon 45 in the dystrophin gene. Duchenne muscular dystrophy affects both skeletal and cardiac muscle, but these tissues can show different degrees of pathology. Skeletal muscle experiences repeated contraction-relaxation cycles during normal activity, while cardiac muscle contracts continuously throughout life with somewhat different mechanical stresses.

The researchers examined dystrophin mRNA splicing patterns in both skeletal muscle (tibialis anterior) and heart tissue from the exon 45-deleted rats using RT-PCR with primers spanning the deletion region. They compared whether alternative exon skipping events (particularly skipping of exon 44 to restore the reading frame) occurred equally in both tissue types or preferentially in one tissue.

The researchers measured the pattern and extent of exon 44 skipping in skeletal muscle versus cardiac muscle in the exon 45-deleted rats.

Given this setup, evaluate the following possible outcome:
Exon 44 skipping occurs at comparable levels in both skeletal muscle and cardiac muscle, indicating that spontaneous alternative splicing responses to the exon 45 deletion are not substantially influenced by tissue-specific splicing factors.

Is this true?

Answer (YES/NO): NO